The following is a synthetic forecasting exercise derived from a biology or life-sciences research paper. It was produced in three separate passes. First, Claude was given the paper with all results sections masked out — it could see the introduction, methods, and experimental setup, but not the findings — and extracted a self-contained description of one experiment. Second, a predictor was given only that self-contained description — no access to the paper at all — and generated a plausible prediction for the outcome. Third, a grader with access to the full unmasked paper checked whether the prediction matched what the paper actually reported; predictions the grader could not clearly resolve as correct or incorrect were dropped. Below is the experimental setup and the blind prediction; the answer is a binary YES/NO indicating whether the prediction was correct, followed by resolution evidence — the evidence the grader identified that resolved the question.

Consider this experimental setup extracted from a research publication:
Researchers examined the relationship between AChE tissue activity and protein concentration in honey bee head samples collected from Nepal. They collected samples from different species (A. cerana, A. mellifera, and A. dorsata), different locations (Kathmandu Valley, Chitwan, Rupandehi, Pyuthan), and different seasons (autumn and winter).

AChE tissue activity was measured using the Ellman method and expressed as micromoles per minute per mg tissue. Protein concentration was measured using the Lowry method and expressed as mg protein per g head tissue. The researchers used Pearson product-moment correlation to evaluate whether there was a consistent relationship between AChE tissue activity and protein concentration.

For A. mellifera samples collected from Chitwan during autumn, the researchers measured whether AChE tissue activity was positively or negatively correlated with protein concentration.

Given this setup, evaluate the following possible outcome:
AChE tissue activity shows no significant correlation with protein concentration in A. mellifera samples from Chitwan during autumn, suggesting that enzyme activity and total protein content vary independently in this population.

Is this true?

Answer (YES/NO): YES